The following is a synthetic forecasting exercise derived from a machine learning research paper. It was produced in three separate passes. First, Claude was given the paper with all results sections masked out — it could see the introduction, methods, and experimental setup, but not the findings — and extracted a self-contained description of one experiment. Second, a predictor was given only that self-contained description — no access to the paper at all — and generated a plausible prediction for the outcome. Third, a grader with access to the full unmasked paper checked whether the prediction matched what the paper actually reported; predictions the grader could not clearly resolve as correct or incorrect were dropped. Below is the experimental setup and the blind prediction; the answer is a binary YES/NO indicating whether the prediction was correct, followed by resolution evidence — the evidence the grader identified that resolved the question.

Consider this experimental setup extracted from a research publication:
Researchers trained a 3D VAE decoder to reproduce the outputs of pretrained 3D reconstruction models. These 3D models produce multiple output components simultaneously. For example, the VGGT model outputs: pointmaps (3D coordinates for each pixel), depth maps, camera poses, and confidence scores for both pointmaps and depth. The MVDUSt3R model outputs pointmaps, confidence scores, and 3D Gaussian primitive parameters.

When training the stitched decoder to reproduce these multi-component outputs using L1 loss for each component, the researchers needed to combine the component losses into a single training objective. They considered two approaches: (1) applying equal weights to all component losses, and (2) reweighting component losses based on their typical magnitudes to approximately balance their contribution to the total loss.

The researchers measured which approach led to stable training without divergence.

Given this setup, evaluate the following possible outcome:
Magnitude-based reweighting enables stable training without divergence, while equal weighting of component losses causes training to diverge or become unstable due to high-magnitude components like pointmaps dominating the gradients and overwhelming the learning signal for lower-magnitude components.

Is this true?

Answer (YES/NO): NO